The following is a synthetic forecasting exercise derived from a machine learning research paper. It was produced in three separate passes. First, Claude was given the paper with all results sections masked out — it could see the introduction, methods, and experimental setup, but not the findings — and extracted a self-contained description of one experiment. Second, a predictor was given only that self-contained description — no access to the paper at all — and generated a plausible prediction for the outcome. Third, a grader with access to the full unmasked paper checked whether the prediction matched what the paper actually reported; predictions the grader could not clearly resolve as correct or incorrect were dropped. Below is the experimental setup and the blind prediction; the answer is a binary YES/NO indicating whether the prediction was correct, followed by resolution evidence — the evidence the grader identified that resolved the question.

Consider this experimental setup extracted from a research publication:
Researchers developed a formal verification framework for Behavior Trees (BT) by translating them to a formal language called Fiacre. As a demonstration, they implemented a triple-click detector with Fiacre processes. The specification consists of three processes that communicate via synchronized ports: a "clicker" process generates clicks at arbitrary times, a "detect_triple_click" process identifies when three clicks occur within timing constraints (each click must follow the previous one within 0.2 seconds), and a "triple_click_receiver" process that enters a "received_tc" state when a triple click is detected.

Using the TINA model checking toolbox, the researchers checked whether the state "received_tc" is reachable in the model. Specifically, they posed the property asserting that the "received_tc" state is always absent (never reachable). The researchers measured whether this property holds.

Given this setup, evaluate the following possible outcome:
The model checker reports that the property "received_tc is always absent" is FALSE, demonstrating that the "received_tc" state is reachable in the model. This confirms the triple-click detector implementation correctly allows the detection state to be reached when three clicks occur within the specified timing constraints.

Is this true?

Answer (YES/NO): YES